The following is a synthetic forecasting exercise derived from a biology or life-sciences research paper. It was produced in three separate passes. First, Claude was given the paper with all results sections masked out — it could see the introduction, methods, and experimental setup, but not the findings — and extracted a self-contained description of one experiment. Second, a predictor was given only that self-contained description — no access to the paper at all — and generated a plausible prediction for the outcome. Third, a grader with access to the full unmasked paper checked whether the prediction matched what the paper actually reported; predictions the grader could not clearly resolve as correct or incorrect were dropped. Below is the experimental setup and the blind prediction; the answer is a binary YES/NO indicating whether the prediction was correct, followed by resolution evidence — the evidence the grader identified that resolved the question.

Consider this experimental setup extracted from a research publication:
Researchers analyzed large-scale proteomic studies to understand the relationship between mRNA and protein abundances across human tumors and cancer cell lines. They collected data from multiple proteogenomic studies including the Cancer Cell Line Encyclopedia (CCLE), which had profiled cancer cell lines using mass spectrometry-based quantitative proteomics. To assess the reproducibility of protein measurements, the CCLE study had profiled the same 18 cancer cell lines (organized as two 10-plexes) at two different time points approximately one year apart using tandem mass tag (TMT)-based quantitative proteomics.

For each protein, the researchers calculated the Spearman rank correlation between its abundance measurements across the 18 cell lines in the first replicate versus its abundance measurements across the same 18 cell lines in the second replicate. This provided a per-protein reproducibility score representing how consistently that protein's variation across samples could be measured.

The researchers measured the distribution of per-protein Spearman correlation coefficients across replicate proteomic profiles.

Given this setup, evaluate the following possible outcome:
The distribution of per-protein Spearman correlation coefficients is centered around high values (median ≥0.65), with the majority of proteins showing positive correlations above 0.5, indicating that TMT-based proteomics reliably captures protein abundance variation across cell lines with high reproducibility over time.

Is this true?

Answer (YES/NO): NO